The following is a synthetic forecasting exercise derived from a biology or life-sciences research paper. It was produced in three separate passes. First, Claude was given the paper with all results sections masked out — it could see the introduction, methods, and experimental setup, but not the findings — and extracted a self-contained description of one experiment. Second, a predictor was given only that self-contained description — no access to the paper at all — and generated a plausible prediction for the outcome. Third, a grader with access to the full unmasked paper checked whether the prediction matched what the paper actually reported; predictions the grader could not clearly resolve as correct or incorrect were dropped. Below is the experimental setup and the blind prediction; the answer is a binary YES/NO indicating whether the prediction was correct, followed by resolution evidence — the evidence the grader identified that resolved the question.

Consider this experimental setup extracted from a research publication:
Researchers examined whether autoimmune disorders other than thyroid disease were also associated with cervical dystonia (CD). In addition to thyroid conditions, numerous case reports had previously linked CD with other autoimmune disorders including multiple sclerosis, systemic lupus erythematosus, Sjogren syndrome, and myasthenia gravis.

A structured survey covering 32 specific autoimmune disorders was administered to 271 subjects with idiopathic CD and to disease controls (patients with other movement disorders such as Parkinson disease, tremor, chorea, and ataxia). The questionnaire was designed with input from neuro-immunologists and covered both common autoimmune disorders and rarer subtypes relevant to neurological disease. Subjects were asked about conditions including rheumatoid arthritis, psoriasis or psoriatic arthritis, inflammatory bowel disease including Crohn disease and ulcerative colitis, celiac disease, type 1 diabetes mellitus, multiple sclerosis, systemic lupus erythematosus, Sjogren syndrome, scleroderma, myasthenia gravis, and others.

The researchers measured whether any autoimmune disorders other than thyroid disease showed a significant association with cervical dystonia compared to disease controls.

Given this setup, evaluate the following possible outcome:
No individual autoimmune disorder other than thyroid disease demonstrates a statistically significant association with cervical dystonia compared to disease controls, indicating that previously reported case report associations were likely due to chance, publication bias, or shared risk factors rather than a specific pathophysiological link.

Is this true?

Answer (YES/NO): YES